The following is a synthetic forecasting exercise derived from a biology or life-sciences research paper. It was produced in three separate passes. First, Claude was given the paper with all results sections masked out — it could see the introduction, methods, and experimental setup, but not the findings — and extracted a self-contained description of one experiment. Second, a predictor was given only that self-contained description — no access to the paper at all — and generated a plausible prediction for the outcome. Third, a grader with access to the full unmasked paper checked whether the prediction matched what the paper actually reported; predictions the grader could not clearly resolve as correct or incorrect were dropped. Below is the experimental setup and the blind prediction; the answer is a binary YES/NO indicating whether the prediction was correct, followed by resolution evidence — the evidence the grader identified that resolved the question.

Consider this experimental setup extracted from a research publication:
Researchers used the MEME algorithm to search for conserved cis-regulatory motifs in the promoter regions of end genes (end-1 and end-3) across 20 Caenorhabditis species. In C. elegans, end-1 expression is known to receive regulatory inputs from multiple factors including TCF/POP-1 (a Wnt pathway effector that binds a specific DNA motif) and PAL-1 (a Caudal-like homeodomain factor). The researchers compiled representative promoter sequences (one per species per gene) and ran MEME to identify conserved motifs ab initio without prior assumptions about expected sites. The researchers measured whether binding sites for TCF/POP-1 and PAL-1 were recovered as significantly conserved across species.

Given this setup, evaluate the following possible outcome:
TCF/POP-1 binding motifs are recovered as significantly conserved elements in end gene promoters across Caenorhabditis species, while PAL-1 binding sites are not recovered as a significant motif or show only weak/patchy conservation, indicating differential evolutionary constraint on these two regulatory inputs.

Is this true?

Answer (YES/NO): NO